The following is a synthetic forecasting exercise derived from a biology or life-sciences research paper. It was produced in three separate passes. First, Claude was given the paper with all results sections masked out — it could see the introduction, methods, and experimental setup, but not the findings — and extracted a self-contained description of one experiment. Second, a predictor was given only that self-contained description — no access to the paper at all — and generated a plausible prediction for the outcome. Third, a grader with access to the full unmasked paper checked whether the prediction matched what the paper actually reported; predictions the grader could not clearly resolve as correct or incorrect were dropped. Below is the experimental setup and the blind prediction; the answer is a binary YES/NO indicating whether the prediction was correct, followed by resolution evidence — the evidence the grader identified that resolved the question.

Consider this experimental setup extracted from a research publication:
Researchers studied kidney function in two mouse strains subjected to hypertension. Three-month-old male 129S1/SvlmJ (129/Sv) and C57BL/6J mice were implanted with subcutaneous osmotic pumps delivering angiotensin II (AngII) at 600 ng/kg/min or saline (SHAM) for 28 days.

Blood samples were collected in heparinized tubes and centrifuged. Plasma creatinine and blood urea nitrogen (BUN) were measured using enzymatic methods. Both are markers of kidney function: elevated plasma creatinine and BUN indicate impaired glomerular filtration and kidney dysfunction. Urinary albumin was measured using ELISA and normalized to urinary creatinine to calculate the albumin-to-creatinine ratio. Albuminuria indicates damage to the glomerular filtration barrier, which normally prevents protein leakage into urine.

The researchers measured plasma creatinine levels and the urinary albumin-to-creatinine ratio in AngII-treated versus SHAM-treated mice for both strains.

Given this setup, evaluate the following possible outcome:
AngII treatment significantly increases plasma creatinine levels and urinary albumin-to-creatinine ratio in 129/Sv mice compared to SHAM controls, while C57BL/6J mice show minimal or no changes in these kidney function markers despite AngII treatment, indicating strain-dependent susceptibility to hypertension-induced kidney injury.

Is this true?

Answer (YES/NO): NO